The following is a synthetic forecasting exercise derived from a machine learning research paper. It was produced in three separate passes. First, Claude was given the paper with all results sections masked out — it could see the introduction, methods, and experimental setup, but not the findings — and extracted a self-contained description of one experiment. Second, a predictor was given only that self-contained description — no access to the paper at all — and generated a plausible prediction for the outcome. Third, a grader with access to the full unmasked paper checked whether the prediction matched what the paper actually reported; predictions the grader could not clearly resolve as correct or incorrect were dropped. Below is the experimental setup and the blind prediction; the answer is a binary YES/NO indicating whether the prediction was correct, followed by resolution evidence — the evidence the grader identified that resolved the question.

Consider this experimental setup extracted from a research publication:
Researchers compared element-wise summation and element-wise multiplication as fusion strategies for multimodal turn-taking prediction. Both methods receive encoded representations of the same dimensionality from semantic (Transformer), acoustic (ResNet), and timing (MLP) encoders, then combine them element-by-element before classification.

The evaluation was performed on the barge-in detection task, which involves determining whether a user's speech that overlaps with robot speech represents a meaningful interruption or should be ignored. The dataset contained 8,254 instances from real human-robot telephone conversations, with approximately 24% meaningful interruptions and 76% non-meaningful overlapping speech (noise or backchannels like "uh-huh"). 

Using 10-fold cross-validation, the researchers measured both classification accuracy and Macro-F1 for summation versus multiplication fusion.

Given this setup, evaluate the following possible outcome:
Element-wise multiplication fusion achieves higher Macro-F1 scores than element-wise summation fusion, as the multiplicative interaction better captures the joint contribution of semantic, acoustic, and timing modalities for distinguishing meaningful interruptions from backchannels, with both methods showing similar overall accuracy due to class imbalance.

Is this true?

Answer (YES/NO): YES